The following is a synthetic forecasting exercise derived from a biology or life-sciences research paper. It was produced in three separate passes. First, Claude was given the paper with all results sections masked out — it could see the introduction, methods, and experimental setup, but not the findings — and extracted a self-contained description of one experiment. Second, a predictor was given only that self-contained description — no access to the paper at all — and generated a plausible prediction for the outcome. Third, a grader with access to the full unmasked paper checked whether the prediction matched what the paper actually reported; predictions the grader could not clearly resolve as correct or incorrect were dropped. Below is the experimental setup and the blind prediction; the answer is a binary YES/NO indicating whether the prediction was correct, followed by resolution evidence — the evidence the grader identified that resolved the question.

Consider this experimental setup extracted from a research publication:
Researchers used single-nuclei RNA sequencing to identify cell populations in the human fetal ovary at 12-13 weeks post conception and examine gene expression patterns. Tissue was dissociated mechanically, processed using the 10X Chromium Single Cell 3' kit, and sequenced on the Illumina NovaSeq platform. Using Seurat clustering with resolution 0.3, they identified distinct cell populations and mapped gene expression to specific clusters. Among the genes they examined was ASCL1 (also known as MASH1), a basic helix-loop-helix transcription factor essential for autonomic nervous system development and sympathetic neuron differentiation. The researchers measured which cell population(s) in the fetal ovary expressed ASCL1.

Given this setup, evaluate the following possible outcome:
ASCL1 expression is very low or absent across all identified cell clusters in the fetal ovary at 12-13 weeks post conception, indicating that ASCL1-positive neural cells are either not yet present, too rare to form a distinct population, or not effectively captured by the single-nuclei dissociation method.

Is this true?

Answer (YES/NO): NO